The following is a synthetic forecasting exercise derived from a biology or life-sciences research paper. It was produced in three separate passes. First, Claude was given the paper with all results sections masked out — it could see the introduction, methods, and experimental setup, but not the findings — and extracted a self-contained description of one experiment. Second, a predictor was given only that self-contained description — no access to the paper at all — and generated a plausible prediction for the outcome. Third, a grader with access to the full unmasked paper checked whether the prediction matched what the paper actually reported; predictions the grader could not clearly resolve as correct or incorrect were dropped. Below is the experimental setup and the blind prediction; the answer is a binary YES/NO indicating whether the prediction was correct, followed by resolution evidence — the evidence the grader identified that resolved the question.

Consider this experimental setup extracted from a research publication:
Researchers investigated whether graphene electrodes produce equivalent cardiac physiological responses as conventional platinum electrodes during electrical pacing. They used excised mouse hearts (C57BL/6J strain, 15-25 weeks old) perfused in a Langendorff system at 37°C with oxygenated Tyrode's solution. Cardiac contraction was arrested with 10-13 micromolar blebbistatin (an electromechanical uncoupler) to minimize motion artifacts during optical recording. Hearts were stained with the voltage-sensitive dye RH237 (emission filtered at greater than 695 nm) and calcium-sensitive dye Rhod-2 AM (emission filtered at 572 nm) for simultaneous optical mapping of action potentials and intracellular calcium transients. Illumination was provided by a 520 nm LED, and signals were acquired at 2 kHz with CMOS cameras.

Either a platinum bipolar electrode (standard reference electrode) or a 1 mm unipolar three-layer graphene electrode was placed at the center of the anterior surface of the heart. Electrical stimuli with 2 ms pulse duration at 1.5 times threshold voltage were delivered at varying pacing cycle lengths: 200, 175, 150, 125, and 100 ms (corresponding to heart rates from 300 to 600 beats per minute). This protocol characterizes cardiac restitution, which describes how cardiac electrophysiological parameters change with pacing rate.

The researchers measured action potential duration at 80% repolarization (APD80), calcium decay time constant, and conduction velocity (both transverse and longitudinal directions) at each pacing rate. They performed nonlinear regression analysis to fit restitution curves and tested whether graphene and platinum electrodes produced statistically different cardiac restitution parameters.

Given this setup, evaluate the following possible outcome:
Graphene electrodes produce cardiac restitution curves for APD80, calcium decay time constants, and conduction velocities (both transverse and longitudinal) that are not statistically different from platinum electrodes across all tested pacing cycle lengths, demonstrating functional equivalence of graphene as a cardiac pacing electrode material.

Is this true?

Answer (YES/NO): YES